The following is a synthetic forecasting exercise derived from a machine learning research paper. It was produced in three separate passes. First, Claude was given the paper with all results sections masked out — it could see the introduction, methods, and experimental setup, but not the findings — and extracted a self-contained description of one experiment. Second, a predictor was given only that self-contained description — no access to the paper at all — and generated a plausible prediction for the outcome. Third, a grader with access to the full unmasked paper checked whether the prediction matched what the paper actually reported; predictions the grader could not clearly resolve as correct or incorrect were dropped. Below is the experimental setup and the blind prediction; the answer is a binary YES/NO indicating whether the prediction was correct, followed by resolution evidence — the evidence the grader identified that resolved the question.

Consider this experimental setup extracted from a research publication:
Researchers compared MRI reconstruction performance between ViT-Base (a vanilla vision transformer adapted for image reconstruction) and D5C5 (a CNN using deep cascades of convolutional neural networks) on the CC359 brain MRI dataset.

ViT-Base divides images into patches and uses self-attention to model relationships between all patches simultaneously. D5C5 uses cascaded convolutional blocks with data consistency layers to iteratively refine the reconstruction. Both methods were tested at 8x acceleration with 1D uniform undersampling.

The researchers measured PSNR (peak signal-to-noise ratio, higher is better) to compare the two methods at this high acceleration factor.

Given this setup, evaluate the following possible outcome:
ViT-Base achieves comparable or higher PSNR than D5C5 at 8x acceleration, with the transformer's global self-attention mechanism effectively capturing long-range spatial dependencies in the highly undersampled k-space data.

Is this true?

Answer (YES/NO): NO